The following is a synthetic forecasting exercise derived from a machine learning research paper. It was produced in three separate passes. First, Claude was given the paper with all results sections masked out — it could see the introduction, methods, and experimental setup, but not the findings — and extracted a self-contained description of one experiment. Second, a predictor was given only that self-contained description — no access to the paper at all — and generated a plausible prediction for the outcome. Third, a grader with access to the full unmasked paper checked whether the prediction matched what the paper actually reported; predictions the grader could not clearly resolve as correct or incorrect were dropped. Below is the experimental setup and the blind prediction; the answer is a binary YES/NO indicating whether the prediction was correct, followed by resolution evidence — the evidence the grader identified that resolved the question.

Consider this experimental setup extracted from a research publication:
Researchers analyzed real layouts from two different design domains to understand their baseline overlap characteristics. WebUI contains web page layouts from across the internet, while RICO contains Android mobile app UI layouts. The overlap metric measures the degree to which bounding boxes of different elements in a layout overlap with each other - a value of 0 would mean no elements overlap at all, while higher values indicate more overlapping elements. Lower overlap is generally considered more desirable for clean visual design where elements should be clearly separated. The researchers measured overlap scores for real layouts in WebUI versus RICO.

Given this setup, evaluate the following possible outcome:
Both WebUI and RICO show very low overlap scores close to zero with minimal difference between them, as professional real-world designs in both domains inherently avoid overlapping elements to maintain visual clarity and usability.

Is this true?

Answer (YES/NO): NO